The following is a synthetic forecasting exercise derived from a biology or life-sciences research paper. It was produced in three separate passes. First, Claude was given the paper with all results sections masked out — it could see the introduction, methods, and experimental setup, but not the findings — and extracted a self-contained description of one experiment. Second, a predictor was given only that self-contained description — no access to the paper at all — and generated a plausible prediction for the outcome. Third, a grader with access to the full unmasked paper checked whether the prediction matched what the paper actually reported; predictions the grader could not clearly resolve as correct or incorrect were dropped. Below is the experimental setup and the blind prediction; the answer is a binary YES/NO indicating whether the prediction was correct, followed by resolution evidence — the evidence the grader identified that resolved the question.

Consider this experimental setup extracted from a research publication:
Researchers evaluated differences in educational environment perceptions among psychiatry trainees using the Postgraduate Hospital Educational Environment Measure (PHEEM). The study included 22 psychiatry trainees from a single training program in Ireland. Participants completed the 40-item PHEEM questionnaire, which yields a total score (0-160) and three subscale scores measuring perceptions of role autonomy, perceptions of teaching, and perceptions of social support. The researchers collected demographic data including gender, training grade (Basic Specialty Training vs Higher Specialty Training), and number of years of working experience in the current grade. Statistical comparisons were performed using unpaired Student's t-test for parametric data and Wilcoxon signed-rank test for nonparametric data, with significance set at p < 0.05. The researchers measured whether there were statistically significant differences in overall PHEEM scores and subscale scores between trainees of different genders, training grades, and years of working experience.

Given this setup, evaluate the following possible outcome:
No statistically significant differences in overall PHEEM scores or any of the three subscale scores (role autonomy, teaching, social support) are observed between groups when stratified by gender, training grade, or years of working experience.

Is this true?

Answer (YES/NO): YES